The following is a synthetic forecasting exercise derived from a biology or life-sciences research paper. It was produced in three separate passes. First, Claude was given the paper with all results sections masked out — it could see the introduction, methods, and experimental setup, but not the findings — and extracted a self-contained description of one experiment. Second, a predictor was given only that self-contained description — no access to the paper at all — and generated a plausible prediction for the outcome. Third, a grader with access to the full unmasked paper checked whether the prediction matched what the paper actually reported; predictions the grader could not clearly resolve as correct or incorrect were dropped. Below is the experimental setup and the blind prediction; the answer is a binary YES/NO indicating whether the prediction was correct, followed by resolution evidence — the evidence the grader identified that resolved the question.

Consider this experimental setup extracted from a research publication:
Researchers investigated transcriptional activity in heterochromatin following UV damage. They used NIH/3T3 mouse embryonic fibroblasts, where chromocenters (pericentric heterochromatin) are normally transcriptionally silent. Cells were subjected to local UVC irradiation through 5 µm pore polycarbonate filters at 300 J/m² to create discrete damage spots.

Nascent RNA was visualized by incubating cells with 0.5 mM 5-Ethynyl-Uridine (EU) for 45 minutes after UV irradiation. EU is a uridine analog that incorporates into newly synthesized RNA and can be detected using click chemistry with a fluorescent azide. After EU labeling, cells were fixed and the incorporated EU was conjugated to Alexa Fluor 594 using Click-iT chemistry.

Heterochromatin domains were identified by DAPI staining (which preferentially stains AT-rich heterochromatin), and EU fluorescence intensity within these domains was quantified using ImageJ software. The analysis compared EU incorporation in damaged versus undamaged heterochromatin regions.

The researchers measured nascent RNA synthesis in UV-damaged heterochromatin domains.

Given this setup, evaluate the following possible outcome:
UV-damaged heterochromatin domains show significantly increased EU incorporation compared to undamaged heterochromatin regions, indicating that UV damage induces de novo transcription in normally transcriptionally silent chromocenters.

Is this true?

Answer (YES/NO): NO